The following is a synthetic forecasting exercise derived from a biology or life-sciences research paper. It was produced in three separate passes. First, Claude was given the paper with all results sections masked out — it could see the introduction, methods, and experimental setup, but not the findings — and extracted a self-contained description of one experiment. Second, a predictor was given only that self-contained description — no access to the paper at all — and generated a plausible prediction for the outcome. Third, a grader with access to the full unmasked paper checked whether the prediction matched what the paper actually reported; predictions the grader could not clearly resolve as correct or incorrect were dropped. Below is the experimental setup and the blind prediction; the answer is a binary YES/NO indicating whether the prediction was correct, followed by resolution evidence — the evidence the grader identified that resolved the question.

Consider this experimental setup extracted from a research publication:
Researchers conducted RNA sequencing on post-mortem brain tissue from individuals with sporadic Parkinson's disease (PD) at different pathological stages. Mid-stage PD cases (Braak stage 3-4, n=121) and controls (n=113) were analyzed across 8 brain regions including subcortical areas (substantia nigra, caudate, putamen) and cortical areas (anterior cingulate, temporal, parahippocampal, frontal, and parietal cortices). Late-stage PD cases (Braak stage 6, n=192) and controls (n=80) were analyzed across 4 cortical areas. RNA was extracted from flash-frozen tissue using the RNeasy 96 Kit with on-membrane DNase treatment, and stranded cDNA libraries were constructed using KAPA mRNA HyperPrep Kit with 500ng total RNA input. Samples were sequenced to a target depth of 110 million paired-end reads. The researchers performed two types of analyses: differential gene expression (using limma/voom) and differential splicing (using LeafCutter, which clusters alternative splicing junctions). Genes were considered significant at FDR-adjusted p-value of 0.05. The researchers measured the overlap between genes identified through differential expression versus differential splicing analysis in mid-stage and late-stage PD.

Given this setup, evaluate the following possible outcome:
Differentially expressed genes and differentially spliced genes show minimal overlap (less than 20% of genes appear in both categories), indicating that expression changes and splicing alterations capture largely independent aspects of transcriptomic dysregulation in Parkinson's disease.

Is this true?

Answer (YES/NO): YES